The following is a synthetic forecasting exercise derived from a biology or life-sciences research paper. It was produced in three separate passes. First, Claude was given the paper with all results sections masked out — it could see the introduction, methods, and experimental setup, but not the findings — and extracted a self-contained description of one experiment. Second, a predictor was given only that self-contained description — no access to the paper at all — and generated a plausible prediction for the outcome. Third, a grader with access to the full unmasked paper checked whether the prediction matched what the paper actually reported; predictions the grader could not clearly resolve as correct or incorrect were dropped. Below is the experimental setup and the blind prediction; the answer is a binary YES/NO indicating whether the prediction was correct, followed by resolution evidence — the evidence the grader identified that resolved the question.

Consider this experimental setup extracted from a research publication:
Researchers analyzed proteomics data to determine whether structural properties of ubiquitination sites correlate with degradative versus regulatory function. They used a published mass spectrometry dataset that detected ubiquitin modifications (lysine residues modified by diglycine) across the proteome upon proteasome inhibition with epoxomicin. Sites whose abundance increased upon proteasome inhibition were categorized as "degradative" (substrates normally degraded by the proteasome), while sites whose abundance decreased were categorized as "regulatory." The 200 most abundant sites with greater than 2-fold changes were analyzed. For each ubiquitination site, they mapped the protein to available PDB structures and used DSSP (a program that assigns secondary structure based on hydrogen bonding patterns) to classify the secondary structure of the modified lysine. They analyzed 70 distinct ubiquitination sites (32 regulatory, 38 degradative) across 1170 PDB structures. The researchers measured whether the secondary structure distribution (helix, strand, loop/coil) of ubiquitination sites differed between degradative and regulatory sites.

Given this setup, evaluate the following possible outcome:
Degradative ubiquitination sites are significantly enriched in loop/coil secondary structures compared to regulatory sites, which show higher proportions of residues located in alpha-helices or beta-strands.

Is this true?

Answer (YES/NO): NO